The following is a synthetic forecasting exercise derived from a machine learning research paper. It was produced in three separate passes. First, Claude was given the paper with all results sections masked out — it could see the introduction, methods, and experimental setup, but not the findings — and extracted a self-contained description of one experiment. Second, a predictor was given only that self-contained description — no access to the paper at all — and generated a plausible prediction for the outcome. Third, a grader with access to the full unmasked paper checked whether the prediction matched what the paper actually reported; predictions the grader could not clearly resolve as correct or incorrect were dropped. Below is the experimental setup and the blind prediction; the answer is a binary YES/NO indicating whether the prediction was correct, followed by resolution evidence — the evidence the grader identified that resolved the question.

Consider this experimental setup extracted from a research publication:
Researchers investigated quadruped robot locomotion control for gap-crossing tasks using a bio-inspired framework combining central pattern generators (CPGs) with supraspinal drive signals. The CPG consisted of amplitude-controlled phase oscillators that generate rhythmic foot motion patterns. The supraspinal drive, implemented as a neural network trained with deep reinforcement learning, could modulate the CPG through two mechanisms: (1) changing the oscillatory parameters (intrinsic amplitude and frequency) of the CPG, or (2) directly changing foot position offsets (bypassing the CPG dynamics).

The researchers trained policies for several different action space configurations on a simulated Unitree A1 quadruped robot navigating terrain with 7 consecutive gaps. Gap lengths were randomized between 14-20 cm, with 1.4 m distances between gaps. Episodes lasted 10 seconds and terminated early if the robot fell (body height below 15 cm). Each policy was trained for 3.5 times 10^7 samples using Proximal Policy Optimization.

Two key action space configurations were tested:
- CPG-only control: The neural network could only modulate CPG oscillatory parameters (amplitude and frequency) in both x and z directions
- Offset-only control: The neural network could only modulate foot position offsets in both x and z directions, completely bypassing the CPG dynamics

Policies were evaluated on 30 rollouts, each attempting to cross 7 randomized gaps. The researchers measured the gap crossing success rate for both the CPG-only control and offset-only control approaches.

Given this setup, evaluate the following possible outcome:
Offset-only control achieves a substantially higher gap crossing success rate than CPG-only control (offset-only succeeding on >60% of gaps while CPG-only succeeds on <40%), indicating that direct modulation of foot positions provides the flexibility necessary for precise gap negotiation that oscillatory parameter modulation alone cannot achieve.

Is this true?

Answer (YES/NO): YES